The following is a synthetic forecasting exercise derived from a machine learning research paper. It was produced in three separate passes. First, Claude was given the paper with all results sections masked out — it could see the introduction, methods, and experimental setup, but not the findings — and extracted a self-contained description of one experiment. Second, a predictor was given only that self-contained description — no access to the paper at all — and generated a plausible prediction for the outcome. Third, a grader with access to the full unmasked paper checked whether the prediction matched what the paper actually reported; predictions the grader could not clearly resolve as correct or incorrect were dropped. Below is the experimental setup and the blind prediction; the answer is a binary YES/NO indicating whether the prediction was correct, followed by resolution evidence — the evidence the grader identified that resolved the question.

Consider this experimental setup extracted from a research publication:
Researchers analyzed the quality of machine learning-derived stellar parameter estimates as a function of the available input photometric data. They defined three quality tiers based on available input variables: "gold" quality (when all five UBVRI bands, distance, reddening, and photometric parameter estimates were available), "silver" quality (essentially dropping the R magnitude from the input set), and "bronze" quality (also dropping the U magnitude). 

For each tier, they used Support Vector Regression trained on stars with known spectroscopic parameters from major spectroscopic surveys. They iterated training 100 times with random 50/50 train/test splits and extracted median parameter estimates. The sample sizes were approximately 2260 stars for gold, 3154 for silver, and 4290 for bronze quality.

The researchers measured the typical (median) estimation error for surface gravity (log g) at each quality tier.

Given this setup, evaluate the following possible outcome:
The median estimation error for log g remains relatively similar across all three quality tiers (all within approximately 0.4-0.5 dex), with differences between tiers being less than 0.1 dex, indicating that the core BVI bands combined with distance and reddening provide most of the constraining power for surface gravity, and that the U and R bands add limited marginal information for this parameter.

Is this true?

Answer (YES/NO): NO